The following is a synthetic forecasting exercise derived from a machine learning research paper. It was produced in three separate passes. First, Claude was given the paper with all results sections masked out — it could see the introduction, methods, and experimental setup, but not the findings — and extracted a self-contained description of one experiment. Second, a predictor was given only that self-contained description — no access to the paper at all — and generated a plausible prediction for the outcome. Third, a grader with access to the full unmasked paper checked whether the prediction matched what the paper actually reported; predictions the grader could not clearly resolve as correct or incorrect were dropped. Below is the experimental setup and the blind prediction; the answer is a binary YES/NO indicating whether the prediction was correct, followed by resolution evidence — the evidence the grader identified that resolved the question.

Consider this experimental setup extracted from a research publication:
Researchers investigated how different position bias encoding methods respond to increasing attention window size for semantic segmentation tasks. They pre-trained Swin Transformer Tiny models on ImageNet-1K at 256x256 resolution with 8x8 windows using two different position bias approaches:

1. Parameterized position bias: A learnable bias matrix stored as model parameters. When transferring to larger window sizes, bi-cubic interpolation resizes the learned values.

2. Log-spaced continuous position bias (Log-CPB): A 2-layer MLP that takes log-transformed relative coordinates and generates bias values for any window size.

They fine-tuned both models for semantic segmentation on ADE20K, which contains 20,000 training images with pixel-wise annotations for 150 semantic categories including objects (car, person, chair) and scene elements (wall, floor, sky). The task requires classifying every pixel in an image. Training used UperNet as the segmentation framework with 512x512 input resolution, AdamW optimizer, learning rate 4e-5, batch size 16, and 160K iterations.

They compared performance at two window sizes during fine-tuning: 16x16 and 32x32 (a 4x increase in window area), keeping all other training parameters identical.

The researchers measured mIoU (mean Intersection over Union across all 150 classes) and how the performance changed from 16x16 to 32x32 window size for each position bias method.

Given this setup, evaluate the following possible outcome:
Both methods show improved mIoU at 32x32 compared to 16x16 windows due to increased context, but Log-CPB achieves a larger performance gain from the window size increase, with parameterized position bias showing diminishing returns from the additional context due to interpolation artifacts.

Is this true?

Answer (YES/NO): NO